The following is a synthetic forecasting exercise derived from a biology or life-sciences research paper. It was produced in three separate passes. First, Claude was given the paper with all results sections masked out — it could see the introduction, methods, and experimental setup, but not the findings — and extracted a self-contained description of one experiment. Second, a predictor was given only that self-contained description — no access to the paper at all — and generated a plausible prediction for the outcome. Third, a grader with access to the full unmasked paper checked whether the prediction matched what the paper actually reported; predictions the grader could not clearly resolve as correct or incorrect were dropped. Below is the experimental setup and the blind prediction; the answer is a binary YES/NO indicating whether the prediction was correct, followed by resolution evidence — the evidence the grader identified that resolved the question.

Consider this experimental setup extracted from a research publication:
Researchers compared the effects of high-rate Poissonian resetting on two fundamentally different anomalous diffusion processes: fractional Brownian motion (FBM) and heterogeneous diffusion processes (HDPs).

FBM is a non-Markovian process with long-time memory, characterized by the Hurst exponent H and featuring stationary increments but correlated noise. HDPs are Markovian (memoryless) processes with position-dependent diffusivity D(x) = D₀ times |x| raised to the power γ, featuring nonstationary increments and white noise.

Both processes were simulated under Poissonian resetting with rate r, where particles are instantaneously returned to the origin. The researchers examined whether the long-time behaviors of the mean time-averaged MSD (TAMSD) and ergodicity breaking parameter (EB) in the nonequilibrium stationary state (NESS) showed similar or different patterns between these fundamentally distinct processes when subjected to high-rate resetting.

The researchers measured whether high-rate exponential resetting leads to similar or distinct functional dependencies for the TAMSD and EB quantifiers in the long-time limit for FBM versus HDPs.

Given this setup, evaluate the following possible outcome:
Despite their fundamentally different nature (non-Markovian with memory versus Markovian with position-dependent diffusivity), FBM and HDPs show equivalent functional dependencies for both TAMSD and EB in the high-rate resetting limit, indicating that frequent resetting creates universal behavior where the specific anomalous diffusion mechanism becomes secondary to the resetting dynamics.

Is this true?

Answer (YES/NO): YES